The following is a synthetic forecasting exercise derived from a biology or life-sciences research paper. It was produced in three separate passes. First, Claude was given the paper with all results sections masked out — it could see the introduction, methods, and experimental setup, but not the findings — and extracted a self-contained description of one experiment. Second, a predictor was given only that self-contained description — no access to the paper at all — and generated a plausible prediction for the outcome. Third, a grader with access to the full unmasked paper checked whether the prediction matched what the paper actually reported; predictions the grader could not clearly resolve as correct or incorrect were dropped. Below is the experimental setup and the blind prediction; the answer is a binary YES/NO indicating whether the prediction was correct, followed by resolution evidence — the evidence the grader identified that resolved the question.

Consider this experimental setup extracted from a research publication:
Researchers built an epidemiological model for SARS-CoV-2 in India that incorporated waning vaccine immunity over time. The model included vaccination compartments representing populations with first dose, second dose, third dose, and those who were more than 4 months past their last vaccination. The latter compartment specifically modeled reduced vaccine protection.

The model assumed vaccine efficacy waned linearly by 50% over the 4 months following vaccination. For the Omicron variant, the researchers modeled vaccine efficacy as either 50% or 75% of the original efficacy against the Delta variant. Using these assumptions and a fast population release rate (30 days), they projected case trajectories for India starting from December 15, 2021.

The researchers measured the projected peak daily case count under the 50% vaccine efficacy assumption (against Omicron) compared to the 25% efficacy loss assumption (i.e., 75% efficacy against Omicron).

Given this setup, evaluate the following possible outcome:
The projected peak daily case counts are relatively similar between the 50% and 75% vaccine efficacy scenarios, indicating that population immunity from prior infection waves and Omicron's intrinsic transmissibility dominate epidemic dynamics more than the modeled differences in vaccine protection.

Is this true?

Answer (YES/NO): NO